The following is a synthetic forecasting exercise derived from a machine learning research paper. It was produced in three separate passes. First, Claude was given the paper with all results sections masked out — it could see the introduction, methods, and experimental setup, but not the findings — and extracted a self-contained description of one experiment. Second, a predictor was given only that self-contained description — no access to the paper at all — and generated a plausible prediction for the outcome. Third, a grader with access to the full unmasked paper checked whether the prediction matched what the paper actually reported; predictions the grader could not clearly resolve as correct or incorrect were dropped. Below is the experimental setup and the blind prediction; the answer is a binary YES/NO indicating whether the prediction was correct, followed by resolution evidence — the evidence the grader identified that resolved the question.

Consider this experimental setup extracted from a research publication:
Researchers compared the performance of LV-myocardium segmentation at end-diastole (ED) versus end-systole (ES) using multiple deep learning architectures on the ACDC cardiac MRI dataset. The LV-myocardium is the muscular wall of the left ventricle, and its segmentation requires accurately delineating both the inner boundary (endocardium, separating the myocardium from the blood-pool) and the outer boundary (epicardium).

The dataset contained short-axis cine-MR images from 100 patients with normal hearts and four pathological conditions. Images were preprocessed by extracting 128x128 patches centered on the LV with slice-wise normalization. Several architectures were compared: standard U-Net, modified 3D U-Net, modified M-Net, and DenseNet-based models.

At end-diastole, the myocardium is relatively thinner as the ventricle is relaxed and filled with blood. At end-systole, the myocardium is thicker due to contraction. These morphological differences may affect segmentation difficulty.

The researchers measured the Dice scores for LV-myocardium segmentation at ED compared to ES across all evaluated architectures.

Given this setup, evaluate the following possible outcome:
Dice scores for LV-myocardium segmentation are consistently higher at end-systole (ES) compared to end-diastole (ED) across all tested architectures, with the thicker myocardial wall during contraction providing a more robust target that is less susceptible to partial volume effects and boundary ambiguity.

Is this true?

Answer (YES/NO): YES